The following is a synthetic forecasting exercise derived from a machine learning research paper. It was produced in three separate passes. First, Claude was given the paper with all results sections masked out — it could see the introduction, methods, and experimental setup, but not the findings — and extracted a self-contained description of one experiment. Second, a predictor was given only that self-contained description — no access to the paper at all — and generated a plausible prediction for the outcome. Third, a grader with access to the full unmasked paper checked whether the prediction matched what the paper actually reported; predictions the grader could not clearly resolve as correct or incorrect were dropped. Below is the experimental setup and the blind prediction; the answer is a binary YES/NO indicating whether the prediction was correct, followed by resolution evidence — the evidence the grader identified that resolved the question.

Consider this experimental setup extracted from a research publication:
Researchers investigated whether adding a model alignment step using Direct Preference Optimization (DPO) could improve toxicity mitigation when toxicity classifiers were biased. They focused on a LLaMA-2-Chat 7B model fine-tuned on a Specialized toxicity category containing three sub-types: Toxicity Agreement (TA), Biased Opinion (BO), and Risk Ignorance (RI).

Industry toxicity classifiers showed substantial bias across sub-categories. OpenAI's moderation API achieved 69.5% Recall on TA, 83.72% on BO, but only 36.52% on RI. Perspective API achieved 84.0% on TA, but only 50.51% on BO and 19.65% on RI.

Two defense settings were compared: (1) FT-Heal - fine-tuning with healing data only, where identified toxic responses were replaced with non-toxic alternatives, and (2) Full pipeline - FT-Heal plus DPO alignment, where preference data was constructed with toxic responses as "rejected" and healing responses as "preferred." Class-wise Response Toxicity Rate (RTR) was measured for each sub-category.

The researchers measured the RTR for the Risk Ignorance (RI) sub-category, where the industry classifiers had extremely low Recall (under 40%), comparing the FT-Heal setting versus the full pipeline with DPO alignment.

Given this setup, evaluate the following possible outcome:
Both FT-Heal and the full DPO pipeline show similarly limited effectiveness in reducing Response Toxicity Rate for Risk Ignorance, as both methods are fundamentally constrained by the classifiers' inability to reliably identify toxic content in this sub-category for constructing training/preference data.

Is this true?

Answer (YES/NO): NO